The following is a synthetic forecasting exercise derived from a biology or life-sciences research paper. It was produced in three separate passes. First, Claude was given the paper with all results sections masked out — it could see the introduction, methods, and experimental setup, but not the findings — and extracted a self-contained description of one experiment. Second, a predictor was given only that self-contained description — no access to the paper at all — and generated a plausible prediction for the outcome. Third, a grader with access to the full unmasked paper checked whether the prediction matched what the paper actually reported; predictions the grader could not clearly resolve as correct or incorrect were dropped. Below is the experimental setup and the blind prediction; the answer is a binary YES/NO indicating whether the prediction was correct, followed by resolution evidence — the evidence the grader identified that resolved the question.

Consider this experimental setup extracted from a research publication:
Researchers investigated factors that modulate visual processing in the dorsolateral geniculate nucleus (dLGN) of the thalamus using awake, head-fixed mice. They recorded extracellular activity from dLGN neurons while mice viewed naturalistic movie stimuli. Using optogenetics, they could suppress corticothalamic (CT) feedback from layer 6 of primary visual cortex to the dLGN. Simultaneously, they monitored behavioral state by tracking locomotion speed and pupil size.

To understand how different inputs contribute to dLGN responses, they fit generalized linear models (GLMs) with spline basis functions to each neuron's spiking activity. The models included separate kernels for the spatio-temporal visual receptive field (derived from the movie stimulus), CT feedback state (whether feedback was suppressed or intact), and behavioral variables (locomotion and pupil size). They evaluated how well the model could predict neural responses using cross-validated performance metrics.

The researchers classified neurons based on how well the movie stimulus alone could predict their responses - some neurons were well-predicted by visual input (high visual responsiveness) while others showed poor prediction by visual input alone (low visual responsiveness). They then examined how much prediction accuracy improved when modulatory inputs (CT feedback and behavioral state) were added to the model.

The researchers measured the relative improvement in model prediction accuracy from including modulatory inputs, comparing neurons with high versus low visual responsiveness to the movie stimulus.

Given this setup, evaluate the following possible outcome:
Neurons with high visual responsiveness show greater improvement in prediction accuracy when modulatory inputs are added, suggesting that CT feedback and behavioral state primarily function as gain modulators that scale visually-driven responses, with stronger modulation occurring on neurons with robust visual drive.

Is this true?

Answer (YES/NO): NO